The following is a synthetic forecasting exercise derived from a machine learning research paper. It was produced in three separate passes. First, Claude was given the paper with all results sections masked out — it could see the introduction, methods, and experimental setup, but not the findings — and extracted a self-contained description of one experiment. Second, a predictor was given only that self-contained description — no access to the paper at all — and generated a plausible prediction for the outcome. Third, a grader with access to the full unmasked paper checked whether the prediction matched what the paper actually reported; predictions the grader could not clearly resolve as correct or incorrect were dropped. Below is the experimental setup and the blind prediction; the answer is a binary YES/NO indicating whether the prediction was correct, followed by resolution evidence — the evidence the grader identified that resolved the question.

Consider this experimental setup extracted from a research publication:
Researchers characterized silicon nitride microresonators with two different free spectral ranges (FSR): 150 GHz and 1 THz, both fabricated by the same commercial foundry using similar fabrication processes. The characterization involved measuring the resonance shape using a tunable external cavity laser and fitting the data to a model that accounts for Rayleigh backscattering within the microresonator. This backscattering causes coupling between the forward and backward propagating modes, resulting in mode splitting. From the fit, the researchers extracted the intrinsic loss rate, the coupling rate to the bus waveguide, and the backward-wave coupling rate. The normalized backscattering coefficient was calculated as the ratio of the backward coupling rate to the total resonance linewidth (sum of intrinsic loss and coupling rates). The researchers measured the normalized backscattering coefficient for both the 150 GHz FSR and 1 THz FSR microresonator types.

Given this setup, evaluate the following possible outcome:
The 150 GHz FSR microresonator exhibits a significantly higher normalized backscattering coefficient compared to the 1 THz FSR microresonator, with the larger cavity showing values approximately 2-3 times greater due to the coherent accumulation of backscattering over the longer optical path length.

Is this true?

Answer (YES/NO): NO